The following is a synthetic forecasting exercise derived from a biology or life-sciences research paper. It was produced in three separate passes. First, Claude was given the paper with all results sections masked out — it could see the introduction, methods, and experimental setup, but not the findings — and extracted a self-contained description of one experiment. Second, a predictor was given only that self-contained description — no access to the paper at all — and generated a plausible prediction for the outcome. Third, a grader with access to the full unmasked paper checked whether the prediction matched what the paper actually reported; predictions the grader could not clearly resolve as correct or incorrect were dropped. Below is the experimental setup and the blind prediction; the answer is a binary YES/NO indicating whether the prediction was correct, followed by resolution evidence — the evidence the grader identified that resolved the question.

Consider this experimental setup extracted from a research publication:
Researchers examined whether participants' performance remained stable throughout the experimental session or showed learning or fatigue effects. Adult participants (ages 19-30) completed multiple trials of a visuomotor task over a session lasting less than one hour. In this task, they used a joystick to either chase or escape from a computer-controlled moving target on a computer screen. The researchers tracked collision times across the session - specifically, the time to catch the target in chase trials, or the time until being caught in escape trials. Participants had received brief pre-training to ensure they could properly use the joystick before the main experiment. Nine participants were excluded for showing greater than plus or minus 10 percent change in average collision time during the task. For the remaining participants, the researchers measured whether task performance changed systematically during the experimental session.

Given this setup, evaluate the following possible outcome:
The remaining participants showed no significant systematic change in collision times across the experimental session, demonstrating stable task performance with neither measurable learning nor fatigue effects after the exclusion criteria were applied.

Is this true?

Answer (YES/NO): YES